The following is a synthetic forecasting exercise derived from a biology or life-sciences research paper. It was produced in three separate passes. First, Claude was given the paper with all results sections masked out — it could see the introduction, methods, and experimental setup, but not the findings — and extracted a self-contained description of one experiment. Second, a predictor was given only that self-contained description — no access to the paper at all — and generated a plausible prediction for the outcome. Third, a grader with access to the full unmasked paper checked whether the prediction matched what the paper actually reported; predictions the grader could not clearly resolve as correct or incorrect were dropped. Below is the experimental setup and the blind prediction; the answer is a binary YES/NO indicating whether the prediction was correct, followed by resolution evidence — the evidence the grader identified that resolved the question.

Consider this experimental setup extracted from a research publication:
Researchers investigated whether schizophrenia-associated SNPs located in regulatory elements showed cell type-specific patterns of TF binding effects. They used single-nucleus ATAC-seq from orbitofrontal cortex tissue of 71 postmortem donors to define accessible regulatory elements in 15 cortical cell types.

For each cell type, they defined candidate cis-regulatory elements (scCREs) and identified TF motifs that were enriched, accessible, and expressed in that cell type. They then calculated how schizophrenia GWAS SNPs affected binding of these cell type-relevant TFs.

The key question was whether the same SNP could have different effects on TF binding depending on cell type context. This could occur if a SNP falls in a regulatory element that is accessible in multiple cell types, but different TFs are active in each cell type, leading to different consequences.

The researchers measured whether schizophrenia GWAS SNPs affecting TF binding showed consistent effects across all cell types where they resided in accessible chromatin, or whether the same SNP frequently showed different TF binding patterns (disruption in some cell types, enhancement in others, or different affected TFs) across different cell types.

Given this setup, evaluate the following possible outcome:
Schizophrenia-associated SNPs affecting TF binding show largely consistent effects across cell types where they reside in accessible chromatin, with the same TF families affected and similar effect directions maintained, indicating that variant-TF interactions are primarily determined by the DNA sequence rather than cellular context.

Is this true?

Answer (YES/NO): NO